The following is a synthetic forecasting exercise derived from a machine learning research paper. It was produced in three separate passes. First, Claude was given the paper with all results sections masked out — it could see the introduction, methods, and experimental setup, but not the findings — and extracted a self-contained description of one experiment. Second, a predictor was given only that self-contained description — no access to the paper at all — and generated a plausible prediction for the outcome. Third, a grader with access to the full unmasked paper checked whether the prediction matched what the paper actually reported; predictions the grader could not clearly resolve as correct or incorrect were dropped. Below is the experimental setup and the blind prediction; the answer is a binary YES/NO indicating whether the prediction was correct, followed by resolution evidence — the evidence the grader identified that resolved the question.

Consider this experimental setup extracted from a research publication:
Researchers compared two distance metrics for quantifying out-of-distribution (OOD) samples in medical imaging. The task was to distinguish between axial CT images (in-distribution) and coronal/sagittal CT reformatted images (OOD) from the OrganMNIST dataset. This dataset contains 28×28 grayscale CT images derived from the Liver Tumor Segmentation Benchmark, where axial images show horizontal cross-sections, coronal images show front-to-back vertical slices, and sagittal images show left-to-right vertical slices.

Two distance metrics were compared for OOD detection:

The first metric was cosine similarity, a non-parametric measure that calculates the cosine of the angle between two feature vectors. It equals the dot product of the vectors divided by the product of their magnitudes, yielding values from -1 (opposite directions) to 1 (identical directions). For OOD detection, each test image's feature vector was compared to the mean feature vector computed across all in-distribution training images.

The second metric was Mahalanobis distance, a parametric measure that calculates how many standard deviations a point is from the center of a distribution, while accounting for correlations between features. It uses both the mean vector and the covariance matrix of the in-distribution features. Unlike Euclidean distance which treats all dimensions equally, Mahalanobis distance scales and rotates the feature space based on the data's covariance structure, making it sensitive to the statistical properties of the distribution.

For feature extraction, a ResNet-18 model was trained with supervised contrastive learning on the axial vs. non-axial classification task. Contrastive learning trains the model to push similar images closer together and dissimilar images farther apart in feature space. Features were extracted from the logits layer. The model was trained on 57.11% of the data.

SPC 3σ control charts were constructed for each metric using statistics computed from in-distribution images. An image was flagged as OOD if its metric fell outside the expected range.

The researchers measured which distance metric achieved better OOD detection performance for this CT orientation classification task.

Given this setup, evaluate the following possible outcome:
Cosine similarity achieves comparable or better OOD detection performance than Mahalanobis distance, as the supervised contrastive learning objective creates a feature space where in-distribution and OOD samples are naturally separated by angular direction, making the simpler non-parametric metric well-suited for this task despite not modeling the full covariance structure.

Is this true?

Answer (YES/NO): YES